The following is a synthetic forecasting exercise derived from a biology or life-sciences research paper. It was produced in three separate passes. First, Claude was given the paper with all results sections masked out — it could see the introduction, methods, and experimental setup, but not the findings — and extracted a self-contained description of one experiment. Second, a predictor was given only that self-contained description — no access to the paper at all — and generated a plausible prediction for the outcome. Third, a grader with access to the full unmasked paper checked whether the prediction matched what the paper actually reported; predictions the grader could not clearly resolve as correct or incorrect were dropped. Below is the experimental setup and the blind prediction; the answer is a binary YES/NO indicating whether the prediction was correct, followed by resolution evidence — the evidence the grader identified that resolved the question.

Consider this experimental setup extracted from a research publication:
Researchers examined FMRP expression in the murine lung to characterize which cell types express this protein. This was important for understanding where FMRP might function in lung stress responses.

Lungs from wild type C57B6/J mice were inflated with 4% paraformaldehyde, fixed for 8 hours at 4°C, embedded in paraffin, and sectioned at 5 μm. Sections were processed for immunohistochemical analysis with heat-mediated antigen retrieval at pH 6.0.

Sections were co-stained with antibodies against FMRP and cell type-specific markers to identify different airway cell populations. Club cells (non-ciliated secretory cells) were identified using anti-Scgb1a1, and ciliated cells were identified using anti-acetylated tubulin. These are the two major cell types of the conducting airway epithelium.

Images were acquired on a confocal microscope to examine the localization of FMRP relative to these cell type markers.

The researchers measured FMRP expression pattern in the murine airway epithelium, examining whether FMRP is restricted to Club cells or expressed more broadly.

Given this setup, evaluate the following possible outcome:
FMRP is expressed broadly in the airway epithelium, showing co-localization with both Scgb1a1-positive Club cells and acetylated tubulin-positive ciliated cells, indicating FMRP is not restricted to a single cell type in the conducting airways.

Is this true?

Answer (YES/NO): YES